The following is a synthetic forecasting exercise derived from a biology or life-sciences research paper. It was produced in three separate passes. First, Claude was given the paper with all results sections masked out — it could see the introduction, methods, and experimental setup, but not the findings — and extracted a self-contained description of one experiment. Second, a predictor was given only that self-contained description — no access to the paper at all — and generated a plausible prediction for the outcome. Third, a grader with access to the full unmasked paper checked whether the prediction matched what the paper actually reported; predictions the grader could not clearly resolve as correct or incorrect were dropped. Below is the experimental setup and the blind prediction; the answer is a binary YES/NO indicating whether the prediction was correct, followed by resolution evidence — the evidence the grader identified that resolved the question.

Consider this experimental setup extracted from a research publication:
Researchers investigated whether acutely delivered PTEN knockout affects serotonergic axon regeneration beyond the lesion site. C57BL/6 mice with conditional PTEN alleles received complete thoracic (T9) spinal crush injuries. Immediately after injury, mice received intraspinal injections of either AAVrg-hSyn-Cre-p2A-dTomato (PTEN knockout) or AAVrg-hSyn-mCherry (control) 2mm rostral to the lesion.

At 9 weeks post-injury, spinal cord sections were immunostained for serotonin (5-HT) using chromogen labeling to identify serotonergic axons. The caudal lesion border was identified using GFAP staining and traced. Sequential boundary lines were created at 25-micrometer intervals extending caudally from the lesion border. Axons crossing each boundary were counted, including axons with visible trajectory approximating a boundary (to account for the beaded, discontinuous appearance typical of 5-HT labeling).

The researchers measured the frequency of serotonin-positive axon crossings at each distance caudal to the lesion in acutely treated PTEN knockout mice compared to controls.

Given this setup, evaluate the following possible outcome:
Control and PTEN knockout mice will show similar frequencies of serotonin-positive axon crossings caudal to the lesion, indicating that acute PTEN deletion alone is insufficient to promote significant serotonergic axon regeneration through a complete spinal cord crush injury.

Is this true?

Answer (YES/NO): YES